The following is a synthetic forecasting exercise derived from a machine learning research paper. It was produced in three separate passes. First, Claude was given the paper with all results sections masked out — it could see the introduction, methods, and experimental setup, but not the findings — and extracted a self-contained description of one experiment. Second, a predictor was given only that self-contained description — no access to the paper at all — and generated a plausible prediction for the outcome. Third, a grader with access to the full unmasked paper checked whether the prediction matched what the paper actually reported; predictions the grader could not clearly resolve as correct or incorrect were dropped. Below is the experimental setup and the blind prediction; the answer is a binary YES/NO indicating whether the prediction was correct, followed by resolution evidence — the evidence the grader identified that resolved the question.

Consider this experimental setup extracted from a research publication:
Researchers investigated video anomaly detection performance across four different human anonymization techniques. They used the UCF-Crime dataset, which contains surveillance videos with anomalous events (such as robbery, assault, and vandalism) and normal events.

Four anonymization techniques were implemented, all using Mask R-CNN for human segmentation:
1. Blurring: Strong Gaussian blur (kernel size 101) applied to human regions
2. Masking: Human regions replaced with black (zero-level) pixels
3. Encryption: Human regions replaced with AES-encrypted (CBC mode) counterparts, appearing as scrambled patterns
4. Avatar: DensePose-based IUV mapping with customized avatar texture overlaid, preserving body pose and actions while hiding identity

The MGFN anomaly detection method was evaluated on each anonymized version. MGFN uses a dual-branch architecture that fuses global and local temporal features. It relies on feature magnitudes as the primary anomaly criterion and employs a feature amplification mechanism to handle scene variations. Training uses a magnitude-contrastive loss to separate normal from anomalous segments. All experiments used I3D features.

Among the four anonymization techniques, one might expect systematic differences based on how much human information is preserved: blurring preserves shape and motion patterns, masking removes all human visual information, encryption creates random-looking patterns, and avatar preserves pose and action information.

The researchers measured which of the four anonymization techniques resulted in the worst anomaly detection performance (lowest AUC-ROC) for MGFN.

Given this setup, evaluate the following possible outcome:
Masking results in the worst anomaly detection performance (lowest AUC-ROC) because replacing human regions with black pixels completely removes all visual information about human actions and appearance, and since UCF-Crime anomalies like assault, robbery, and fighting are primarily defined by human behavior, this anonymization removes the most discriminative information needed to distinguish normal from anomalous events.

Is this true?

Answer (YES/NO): NO